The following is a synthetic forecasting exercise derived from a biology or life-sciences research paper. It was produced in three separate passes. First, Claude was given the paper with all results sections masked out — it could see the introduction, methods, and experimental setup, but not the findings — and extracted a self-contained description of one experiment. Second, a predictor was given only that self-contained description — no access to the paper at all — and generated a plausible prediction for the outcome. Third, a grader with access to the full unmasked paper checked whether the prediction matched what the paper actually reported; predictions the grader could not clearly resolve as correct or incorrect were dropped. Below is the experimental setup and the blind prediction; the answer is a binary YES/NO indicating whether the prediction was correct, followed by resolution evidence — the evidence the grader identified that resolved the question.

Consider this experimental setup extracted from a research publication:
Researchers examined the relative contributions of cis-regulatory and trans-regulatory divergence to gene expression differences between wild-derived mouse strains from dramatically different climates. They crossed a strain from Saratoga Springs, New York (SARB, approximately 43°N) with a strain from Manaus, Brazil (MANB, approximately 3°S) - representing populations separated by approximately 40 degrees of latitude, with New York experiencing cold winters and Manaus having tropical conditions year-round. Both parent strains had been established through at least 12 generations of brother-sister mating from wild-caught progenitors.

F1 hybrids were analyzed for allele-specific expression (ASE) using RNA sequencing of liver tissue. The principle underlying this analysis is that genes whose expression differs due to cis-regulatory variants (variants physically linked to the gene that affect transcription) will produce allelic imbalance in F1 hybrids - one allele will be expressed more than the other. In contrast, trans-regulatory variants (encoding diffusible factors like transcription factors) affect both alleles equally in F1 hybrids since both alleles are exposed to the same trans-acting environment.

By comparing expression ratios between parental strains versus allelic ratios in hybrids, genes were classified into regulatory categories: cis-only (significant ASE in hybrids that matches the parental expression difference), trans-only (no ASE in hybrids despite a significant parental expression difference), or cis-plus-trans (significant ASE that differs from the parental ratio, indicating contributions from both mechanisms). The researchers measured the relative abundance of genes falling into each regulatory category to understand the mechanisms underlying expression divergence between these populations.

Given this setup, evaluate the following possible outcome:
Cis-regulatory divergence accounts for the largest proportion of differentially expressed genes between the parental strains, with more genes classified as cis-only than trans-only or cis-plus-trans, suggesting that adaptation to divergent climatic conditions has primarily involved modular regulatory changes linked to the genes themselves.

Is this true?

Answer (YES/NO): YES